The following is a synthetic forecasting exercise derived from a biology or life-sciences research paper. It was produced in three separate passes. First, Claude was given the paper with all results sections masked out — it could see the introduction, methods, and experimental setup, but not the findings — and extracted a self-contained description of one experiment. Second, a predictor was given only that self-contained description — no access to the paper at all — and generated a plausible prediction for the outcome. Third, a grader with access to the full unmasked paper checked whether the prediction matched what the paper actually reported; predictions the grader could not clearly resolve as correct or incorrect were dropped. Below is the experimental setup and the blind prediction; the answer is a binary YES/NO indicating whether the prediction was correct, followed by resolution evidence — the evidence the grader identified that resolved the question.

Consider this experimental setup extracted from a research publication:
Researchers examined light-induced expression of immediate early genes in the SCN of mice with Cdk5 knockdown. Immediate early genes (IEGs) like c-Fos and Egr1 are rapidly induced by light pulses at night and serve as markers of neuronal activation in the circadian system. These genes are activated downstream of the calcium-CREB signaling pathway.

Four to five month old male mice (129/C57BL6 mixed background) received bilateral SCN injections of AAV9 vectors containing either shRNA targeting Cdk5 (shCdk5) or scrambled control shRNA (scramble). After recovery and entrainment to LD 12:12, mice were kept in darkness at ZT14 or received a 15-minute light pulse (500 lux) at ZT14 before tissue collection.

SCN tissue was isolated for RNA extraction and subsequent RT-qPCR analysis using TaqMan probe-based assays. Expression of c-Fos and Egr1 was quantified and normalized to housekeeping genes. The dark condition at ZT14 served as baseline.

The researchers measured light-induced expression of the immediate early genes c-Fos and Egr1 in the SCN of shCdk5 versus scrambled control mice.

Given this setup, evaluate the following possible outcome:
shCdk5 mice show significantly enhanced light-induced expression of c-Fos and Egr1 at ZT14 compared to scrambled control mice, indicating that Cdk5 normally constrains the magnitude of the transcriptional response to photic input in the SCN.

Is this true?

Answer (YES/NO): NO